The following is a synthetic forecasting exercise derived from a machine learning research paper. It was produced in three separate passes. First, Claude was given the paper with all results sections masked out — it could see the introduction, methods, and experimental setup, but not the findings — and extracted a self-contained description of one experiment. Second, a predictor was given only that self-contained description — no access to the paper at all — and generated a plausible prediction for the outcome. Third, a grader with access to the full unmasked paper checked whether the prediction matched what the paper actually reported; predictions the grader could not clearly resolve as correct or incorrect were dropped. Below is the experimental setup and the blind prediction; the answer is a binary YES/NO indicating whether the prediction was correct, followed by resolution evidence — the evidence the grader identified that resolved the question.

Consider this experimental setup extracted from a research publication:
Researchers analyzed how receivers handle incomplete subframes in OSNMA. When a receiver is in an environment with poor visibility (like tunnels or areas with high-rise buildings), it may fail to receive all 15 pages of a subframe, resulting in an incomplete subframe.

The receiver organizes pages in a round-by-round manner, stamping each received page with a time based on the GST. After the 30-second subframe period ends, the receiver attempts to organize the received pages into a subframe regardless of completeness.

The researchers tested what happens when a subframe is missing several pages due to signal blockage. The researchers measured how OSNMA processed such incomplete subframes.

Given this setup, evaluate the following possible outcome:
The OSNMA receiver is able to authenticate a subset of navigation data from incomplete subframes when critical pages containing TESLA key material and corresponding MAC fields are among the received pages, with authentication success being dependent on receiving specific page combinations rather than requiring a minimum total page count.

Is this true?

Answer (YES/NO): NO